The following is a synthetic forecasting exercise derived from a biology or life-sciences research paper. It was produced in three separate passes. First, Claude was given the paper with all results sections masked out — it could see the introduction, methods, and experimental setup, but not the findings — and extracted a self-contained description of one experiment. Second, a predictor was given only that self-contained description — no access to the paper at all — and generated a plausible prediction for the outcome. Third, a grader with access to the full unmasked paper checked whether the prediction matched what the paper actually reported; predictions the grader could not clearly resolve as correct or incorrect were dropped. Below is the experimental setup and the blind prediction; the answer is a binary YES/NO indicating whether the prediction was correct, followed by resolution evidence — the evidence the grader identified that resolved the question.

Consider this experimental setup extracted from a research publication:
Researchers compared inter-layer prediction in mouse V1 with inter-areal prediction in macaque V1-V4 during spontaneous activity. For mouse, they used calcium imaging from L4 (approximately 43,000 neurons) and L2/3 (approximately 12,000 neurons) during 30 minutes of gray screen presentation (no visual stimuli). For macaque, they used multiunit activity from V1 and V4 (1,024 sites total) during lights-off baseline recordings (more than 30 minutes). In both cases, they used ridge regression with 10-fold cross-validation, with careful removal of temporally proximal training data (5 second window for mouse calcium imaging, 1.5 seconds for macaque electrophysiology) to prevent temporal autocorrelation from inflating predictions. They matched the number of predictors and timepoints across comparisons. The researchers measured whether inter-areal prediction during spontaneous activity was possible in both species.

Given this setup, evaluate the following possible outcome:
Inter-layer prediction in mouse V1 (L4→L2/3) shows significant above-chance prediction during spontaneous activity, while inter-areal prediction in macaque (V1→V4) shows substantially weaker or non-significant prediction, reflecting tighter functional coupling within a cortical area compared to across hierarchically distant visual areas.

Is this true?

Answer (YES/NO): NO